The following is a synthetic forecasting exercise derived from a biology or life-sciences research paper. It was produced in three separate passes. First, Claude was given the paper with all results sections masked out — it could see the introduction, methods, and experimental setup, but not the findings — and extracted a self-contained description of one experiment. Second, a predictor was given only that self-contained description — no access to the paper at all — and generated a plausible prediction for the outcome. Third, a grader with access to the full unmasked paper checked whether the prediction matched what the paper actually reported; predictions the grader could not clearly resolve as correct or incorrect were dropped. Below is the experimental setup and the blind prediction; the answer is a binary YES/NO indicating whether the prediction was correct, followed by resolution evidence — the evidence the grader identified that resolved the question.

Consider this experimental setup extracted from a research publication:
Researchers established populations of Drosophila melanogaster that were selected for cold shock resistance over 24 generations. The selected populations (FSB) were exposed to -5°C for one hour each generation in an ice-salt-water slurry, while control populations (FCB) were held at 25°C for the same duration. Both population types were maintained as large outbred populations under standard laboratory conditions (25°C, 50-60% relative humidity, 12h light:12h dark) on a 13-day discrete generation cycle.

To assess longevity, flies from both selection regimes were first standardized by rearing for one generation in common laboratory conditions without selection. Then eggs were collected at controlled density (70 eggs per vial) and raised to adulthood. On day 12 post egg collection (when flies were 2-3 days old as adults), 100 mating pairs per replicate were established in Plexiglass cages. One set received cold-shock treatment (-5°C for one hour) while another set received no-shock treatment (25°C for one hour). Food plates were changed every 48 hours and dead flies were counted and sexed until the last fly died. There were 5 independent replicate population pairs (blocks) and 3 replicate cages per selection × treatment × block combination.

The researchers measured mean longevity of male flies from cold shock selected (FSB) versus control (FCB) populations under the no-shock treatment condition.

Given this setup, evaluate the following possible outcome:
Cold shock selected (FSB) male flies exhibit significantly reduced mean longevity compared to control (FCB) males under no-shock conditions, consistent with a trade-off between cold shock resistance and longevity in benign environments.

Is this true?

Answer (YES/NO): NO